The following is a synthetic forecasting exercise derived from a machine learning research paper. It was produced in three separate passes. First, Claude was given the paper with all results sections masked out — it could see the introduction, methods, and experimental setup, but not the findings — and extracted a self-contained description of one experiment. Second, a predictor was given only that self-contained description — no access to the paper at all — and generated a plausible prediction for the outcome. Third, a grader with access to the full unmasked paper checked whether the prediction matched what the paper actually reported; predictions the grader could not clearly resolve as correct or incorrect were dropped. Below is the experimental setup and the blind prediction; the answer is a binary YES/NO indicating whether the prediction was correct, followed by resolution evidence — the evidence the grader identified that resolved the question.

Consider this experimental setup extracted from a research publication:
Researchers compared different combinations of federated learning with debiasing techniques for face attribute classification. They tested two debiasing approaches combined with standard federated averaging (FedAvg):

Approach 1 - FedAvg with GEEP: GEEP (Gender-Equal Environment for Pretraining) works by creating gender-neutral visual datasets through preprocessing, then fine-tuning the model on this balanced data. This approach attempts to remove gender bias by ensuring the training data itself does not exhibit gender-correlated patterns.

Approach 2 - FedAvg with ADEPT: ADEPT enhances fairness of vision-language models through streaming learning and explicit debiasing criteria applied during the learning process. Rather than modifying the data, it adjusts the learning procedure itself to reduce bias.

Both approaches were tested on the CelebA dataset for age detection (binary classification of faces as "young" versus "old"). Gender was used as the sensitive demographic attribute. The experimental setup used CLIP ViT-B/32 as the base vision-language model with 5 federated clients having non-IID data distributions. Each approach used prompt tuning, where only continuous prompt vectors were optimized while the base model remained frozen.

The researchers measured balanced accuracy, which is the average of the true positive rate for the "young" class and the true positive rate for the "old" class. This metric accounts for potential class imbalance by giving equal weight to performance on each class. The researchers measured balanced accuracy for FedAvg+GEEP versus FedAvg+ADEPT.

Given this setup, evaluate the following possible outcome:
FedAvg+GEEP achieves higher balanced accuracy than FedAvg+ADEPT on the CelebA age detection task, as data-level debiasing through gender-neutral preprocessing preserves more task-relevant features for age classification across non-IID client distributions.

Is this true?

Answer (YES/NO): NO